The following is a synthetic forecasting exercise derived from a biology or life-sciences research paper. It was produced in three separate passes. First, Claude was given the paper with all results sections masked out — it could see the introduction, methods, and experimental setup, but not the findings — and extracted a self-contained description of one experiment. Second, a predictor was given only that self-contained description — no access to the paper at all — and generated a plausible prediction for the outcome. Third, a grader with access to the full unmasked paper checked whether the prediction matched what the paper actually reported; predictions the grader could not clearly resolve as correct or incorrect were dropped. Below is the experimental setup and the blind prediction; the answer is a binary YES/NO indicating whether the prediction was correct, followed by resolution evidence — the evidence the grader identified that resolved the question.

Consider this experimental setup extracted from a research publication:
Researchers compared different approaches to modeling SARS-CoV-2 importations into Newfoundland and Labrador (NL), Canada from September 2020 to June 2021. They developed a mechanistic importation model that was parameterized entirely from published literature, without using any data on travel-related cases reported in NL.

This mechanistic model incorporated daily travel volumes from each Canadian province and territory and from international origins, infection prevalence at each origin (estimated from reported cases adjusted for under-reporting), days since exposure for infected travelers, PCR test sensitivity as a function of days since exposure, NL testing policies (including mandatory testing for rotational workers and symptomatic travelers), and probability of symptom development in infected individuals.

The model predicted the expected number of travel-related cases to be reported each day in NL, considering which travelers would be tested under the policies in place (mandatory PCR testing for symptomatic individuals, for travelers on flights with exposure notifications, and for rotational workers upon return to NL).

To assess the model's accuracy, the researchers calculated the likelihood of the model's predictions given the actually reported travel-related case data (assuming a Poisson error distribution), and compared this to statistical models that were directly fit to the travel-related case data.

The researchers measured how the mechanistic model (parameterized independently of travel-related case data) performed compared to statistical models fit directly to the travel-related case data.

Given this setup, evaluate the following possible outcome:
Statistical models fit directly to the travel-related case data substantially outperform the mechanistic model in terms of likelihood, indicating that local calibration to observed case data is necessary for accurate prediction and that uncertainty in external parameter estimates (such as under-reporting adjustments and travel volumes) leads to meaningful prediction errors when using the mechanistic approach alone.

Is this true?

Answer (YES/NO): YES